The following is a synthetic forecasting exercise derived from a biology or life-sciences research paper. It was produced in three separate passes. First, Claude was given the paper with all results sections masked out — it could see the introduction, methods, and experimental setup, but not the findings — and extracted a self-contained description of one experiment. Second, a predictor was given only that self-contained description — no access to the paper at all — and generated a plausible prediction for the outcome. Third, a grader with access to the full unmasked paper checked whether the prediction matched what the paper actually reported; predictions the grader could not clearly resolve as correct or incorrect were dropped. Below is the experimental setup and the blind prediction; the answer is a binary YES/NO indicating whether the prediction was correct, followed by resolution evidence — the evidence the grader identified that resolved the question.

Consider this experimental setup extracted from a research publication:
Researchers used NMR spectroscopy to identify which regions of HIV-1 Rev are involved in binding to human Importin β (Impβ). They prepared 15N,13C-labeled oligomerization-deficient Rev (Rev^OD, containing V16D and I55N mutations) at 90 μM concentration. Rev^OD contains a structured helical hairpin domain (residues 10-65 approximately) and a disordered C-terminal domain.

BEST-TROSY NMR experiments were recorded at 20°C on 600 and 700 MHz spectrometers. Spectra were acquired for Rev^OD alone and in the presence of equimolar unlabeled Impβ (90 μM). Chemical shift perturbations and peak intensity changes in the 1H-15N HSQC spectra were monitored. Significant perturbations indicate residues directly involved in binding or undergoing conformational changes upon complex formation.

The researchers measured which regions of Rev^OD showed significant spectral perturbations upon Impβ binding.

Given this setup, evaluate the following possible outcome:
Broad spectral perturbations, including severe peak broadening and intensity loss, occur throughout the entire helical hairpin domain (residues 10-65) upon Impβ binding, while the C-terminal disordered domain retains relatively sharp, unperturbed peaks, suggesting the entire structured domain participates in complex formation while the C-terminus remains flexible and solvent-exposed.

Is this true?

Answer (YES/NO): YES